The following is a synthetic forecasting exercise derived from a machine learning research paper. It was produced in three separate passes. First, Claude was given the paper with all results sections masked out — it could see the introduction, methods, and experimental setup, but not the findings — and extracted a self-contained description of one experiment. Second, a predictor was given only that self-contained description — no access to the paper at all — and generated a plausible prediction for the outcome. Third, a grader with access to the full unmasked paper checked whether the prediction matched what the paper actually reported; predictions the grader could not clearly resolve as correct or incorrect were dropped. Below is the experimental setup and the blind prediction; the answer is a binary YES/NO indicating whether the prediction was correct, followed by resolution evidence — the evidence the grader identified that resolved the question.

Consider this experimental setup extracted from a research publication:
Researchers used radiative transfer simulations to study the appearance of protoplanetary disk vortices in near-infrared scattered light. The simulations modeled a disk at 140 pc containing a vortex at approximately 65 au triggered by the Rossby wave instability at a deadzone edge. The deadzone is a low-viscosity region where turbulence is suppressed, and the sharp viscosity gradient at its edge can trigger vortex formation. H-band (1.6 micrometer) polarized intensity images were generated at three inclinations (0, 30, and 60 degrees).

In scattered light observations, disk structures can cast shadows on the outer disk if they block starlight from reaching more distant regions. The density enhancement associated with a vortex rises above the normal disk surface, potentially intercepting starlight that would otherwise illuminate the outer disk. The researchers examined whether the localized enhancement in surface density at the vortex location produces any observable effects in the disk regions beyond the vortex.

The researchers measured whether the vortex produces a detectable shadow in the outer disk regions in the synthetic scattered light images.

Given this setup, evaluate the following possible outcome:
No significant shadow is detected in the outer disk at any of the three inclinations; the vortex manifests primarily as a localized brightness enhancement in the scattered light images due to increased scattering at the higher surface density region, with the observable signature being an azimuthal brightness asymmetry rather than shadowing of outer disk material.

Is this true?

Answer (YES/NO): NO